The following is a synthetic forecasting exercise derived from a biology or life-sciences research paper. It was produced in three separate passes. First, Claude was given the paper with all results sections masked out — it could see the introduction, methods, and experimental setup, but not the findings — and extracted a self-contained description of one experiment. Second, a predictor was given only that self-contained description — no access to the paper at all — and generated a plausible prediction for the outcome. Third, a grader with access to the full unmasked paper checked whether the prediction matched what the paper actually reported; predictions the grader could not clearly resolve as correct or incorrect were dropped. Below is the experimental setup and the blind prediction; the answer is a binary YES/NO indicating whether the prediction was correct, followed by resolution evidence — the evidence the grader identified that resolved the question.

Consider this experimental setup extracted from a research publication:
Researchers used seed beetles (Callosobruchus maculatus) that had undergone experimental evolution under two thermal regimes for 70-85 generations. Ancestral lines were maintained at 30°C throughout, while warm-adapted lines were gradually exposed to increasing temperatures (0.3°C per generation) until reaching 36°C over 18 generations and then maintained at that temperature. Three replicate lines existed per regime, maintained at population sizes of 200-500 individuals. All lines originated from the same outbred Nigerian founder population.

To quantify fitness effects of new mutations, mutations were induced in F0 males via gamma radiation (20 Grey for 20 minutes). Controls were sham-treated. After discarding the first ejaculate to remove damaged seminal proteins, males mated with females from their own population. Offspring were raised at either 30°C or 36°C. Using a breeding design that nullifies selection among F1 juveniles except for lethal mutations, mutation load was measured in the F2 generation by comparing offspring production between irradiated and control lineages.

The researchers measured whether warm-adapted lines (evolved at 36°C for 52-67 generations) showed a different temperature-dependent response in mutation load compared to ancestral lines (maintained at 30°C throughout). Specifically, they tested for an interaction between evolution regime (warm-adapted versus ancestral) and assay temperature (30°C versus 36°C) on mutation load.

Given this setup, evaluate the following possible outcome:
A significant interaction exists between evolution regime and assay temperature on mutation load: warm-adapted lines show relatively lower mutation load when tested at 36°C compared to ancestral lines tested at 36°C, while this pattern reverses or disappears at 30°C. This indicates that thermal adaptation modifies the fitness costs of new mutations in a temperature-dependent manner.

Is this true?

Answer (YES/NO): NO